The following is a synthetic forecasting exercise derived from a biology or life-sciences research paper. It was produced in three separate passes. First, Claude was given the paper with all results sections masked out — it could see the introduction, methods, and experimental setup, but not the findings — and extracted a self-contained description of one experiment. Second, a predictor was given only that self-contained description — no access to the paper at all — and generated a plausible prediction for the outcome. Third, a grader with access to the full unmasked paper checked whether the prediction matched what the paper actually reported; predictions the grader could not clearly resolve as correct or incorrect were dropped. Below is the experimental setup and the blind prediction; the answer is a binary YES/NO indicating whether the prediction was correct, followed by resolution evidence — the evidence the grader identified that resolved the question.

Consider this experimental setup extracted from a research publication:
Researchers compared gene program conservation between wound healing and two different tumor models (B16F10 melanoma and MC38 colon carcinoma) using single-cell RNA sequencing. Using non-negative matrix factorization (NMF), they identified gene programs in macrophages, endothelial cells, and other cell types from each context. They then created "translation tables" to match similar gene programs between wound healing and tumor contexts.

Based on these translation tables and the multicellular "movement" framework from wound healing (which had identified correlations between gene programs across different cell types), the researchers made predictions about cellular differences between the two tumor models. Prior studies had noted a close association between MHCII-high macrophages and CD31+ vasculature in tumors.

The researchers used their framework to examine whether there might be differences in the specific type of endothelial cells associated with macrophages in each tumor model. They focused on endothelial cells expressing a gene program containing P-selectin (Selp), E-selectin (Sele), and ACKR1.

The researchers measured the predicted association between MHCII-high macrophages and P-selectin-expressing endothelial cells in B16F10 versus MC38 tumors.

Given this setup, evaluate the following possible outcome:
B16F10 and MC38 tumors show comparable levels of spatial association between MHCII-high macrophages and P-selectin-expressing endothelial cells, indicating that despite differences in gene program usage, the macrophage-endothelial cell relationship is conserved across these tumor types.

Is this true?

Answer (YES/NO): YES